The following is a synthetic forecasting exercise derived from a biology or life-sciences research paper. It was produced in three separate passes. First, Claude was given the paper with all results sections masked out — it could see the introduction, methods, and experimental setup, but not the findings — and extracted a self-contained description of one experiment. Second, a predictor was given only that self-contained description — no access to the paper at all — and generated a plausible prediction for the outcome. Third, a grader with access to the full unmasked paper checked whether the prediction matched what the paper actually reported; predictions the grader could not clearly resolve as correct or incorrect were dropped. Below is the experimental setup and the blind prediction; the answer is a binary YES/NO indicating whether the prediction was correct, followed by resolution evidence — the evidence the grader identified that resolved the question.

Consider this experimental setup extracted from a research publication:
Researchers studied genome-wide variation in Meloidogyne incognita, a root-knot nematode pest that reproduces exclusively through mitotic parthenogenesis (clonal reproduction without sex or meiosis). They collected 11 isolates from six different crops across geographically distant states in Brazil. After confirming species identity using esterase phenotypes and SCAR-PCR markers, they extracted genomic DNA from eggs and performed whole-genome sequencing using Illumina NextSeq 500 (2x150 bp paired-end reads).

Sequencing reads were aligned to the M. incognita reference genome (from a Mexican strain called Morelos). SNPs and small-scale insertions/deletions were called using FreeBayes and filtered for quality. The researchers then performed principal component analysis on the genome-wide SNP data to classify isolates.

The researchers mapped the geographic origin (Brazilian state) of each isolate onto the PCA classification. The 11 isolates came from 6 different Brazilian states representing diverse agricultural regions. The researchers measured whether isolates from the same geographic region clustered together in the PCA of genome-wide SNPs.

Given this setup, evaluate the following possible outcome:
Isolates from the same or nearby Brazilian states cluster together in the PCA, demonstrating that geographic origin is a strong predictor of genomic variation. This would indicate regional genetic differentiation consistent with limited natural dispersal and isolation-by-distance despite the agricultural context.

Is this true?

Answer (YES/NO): NO